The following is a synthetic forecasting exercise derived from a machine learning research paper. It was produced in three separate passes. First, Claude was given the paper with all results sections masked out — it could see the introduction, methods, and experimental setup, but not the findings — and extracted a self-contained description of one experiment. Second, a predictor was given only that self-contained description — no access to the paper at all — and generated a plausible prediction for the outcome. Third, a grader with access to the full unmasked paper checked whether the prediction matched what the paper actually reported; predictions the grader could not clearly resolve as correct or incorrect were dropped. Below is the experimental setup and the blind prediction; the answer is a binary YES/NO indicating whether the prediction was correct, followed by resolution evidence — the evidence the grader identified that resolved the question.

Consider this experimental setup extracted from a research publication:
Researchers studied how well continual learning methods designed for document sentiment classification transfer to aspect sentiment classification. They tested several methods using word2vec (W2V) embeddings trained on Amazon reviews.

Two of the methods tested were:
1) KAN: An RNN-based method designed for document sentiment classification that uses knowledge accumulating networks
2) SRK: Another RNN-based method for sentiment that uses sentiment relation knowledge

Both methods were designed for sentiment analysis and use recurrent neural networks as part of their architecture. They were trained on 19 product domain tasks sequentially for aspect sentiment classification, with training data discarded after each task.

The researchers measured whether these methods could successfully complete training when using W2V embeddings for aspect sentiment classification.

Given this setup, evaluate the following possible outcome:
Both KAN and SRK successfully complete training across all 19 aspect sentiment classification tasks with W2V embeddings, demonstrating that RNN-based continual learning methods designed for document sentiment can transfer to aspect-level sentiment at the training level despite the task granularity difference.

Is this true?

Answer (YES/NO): NO